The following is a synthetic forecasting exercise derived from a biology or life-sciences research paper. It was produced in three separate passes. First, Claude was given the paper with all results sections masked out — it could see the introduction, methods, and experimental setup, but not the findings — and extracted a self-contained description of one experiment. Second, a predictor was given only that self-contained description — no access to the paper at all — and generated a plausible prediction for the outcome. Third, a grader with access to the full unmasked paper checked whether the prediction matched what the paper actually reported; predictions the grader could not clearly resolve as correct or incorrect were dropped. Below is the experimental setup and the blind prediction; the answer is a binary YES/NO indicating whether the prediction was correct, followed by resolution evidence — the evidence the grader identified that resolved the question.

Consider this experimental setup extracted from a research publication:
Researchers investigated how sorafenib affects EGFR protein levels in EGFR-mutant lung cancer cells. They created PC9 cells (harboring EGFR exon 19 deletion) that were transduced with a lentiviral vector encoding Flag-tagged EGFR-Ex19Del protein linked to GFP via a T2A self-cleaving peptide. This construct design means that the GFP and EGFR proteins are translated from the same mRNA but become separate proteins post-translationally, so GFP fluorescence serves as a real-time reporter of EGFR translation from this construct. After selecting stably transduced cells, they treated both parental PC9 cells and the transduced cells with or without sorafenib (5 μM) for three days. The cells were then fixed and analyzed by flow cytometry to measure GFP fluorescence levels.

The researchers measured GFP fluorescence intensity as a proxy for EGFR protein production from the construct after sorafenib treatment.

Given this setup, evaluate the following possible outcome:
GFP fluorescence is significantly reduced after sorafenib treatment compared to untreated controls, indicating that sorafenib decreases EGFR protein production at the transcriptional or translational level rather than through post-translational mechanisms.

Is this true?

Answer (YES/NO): NO